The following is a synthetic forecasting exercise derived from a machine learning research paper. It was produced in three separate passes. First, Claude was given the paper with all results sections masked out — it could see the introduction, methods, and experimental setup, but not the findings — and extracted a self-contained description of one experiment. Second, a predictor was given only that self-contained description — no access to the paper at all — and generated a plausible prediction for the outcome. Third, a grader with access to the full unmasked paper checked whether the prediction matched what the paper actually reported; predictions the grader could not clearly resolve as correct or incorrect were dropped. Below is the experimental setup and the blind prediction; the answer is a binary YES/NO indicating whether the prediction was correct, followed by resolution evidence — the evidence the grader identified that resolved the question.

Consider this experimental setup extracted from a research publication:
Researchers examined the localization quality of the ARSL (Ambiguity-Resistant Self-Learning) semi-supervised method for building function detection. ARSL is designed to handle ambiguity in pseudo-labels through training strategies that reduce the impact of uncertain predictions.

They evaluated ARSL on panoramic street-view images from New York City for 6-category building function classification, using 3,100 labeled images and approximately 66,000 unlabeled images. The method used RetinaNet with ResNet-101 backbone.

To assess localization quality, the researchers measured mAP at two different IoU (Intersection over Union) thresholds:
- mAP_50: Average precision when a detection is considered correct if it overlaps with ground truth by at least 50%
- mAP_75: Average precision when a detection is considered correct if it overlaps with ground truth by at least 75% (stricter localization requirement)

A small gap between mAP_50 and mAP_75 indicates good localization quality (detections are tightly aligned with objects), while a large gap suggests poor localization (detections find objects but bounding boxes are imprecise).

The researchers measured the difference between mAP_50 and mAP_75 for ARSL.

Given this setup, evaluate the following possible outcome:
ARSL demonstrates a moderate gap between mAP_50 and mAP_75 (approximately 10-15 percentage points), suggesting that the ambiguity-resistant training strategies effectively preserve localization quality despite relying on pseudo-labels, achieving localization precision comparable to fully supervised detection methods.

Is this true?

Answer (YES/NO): NO